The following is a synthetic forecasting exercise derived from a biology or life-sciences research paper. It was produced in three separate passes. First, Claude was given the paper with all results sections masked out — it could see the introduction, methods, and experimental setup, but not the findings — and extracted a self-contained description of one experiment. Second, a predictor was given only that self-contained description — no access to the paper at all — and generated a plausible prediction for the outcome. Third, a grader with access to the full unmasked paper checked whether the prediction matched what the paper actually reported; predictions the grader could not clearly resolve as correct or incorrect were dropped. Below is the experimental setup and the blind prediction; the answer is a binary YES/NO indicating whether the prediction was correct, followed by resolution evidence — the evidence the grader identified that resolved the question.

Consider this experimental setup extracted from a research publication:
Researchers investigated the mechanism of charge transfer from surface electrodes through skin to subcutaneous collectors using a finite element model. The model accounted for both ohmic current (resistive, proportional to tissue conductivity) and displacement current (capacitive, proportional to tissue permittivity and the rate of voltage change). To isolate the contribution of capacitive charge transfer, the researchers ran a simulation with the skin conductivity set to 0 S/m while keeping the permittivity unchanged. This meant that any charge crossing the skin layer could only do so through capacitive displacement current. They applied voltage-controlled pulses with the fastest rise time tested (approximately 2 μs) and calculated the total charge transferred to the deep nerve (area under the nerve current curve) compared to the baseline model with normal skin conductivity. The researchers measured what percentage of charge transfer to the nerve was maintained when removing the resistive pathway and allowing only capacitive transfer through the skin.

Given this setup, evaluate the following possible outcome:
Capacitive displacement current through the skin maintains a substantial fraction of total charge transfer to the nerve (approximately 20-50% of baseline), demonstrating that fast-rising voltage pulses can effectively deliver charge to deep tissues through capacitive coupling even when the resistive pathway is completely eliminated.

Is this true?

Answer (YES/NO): YES